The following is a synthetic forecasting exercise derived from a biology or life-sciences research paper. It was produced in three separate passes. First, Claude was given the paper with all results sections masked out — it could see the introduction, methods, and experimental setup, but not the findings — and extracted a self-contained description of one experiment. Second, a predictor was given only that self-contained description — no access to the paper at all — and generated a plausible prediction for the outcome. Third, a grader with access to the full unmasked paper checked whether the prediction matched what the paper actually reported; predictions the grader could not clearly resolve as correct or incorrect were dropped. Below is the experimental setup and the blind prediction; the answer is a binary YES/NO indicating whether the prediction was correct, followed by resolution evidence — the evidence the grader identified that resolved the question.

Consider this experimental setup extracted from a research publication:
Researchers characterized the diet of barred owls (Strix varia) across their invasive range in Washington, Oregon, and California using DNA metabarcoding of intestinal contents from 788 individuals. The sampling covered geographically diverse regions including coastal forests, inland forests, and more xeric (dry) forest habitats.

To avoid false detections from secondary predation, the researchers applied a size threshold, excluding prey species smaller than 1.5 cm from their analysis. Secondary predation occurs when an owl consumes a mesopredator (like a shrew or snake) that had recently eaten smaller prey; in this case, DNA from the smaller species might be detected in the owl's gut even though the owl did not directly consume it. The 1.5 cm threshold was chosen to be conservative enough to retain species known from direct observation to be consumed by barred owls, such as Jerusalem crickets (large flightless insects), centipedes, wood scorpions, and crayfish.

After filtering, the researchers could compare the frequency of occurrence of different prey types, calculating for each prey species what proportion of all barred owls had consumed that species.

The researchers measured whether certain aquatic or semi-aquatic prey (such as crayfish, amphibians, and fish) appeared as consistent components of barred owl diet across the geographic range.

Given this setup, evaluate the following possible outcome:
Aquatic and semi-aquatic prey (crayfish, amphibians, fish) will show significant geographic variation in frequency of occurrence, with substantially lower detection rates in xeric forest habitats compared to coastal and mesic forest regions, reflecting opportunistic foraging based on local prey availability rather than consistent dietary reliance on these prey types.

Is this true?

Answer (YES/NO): NO